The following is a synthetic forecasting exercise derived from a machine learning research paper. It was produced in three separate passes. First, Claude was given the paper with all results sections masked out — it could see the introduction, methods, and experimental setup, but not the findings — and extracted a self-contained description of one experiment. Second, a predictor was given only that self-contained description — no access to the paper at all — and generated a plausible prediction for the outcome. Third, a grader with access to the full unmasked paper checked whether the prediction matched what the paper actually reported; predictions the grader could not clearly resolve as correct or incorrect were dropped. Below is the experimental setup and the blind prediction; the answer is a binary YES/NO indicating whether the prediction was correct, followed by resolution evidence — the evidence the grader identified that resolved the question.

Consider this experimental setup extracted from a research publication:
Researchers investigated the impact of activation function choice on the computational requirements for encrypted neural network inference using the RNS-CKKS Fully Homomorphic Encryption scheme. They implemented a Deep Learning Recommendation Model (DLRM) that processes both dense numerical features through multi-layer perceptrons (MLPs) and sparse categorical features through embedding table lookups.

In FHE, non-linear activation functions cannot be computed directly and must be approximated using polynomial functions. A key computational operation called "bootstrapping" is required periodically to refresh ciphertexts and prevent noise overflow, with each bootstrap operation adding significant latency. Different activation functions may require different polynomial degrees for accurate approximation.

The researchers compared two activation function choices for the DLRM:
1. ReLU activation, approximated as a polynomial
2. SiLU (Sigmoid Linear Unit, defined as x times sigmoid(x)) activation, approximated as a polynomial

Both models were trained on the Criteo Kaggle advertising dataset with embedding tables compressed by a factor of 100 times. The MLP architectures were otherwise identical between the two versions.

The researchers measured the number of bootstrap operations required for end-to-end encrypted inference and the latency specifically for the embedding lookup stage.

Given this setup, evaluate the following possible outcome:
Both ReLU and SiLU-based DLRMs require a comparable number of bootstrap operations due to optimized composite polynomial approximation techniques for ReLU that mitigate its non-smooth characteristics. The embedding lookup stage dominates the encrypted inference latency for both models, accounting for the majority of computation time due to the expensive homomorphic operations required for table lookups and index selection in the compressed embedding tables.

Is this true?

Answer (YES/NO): NO